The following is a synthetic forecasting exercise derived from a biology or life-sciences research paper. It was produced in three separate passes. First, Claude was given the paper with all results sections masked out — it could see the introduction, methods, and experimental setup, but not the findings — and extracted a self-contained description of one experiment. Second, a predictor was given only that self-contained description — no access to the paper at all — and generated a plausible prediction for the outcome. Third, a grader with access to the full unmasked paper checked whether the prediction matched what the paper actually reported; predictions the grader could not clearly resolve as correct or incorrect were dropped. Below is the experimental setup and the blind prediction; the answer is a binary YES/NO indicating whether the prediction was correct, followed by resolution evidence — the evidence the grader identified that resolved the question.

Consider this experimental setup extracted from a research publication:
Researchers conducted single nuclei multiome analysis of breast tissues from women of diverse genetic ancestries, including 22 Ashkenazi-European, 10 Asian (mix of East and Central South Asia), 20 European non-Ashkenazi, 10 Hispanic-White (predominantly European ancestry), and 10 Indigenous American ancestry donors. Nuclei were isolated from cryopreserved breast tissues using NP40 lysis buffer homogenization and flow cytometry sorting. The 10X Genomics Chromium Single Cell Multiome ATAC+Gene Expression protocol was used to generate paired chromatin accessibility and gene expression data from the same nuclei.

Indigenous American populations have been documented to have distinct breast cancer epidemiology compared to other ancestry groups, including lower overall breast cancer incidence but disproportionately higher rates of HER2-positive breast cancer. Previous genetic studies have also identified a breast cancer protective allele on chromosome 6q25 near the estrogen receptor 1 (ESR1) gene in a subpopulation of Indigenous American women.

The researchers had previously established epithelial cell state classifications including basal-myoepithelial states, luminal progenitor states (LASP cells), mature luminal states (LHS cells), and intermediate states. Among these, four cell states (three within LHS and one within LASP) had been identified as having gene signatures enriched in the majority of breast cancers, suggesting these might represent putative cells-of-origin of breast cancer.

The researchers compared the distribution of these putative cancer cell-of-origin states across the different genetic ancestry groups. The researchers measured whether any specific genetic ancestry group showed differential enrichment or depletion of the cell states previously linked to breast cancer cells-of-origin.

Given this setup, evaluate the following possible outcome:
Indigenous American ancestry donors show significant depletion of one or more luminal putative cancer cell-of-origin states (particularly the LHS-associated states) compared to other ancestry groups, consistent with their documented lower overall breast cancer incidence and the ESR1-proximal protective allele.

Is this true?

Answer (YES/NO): NO